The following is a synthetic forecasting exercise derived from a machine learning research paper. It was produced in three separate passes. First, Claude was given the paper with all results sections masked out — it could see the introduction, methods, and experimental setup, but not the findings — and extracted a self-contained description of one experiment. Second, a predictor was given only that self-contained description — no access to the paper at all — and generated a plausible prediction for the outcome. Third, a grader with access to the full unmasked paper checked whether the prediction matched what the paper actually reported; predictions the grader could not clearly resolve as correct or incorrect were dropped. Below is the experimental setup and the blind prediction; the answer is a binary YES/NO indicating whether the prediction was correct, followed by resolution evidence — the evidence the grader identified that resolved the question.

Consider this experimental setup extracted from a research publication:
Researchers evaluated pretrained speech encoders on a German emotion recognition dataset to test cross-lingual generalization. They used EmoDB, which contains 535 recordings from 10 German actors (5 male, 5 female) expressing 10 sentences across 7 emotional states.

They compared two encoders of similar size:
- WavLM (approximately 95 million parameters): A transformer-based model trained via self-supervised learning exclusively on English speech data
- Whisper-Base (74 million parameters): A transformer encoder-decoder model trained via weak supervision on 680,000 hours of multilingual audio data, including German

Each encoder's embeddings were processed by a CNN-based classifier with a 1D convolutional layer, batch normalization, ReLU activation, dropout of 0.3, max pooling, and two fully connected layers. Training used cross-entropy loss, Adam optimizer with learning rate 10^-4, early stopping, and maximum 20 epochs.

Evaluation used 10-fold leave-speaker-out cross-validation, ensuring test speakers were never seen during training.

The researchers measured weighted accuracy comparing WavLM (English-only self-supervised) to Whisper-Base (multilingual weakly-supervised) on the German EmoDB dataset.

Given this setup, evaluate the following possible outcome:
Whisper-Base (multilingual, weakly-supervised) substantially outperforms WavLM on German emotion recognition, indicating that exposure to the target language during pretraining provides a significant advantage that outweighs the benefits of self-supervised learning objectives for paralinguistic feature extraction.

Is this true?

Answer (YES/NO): NO